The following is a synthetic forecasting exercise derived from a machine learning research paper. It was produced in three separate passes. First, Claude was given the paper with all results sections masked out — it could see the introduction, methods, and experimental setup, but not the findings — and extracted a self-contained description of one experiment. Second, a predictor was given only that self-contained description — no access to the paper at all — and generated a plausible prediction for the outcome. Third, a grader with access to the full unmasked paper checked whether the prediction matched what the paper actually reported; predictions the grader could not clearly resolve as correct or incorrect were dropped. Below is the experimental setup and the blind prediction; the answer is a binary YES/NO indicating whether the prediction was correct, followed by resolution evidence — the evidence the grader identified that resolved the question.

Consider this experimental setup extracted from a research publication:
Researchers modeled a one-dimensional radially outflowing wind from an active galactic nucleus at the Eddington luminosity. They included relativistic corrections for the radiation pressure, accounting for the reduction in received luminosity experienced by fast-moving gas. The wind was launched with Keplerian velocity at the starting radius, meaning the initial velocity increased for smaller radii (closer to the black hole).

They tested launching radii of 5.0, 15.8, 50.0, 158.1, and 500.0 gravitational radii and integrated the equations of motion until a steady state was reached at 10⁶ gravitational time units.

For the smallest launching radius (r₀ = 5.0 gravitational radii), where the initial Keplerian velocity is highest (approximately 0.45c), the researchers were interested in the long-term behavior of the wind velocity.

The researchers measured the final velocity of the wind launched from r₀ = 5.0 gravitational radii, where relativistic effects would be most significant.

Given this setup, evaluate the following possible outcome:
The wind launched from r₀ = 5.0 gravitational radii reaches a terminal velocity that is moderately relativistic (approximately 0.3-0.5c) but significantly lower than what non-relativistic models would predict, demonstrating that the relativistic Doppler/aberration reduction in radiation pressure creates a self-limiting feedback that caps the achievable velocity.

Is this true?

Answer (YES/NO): NO